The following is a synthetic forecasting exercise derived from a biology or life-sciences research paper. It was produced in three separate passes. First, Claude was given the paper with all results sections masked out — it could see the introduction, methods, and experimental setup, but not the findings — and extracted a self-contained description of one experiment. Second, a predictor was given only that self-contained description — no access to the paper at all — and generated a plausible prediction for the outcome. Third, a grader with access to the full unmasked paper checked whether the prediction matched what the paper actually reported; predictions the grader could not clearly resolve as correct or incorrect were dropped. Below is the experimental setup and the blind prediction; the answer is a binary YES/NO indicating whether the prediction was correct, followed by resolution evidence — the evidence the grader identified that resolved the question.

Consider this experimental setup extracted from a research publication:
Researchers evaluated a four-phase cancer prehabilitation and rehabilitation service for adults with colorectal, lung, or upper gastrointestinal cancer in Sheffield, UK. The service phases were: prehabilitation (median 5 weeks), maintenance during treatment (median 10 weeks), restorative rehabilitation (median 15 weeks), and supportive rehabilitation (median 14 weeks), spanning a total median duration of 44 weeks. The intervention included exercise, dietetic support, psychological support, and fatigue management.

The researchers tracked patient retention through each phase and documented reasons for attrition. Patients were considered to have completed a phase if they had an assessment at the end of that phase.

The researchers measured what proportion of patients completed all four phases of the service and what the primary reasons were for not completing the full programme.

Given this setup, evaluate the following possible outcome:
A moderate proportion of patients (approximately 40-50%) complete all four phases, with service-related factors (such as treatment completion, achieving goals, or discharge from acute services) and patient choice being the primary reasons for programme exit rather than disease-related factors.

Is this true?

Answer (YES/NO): NO